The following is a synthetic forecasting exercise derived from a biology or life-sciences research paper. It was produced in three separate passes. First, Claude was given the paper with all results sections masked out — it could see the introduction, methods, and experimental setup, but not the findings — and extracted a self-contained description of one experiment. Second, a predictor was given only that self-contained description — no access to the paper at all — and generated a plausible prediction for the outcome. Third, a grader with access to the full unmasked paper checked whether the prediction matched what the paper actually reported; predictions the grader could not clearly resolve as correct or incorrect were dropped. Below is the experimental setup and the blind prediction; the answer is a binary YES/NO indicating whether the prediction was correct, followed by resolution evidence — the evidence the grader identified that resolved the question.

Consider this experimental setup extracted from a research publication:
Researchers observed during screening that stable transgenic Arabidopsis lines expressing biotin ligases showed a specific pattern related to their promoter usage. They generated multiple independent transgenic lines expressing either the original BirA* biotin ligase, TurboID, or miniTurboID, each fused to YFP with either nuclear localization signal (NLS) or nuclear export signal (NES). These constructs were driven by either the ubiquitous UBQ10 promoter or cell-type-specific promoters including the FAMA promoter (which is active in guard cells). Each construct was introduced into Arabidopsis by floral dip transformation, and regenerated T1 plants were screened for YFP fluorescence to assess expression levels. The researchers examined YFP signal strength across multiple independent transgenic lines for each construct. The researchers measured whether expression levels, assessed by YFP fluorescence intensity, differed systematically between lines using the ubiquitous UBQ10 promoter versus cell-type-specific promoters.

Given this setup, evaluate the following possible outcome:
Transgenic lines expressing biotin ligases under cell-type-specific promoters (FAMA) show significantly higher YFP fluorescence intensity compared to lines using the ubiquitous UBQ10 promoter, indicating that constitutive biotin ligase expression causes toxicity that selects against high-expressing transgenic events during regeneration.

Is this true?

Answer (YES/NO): YES